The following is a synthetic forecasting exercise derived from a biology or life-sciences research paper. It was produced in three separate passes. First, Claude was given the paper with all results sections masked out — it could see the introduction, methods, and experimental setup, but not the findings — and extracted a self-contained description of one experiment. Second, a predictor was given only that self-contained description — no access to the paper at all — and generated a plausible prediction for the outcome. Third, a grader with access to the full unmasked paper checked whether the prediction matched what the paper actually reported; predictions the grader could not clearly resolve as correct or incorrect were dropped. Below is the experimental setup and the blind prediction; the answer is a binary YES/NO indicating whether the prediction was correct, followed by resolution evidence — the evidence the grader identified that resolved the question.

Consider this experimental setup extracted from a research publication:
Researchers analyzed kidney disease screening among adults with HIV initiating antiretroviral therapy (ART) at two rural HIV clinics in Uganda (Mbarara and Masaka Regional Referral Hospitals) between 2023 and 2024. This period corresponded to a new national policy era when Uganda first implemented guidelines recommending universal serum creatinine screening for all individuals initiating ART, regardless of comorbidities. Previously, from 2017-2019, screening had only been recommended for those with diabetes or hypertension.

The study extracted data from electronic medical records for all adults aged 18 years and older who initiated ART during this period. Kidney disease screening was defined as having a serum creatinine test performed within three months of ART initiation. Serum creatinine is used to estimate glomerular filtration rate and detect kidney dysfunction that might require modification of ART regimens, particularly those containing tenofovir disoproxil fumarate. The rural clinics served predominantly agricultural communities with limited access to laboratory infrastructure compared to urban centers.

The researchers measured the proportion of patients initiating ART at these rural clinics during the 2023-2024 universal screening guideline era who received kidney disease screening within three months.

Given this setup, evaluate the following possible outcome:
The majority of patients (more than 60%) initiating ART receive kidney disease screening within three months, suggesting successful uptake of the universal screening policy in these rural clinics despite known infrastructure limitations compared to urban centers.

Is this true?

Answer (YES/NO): NO